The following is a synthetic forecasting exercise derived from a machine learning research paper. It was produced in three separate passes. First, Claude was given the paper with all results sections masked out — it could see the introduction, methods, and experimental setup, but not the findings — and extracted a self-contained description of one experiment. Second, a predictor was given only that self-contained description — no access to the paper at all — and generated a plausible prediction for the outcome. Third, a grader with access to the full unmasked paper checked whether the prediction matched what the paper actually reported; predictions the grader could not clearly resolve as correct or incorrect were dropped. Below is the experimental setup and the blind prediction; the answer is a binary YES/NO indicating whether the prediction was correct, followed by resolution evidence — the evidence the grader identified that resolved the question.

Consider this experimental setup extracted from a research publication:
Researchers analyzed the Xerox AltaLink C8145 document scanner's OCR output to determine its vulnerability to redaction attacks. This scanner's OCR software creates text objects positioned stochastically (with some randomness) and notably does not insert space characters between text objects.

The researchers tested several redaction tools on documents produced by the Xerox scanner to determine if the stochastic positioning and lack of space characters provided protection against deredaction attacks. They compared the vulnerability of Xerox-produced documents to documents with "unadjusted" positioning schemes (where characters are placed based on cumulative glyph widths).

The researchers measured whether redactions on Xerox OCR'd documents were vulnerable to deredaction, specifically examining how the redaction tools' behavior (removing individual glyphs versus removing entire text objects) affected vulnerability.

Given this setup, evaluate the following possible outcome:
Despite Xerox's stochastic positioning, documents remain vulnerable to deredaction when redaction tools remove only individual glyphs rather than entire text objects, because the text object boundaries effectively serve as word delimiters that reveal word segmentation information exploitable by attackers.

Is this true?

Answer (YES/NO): YES